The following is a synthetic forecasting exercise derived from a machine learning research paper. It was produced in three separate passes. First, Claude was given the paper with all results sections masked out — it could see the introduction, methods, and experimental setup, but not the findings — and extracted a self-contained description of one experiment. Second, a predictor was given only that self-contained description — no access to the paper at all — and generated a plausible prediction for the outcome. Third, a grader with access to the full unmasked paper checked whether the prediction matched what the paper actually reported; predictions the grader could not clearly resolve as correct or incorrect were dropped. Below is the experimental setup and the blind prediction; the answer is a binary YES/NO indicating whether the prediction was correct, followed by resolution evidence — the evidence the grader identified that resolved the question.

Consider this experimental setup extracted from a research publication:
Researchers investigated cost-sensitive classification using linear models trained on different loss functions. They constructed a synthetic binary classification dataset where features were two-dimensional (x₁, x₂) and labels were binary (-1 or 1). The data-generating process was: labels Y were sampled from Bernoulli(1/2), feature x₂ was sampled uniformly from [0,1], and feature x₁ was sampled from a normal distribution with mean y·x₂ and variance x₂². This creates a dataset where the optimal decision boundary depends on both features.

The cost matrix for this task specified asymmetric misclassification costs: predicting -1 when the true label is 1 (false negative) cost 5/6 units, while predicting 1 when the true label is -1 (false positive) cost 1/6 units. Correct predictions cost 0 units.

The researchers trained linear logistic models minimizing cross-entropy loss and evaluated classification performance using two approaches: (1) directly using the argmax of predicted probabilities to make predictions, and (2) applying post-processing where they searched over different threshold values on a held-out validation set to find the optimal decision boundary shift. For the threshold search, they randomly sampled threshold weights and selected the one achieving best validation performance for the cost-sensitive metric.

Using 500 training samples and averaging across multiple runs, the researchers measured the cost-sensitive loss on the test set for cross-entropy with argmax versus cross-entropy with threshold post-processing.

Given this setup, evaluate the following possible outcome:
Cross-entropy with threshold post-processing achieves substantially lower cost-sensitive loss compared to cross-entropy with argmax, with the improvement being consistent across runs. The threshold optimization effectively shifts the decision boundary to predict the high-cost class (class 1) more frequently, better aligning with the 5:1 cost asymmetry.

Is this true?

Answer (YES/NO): NO